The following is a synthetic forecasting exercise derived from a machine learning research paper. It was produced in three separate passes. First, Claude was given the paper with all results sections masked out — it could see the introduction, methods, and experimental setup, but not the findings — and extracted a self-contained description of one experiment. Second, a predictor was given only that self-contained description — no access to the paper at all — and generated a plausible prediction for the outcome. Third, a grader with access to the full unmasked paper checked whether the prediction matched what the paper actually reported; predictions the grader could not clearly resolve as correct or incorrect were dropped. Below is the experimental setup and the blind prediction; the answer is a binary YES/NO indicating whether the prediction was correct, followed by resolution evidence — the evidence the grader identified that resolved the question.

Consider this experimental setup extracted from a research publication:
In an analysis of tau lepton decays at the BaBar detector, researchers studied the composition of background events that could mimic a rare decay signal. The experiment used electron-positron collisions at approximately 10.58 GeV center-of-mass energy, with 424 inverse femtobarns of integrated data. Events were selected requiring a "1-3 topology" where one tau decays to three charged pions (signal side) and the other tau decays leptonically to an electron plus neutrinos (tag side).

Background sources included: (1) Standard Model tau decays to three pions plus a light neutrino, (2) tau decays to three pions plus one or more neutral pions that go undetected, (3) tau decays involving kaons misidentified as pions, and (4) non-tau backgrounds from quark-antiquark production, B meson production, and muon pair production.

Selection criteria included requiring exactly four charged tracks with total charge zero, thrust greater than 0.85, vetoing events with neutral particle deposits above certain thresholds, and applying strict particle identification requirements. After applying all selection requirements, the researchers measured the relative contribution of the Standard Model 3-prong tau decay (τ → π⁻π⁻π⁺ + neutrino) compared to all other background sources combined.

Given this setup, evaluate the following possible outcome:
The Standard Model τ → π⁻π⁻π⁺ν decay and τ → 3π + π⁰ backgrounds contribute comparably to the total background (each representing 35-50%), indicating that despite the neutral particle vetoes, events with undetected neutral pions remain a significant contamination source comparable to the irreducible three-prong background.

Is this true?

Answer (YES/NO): NO